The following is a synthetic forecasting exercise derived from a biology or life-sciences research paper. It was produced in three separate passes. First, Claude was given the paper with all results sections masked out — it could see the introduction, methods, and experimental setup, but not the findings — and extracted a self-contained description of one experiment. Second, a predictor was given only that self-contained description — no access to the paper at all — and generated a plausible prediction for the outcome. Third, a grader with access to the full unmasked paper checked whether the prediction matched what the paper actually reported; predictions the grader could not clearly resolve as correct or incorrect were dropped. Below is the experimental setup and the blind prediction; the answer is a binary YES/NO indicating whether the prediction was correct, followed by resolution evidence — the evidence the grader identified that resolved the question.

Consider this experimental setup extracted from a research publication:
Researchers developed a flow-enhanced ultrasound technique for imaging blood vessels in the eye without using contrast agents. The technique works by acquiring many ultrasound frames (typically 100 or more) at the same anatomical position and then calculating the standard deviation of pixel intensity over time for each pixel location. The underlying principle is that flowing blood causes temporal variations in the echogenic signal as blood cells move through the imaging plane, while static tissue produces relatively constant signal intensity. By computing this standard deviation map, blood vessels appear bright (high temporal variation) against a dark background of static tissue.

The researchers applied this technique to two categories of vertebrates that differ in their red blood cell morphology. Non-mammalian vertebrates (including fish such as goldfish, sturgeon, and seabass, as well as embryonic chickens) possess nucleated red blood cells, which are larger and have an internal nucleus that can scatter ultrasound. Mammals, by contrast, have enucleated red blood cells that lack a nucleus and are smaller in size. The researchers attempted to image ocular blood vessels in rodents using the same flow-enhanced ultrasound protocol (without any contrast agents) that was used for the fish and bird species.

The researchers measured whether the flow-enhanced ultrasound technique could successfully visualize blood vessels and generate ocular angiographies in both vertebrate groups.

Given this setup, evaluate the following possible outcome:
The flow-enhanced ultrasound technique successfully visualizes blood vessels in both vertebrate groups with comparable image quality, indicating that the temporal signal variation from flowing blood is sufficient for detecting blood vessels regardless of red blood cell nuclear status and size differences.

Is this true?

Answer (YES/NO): NO